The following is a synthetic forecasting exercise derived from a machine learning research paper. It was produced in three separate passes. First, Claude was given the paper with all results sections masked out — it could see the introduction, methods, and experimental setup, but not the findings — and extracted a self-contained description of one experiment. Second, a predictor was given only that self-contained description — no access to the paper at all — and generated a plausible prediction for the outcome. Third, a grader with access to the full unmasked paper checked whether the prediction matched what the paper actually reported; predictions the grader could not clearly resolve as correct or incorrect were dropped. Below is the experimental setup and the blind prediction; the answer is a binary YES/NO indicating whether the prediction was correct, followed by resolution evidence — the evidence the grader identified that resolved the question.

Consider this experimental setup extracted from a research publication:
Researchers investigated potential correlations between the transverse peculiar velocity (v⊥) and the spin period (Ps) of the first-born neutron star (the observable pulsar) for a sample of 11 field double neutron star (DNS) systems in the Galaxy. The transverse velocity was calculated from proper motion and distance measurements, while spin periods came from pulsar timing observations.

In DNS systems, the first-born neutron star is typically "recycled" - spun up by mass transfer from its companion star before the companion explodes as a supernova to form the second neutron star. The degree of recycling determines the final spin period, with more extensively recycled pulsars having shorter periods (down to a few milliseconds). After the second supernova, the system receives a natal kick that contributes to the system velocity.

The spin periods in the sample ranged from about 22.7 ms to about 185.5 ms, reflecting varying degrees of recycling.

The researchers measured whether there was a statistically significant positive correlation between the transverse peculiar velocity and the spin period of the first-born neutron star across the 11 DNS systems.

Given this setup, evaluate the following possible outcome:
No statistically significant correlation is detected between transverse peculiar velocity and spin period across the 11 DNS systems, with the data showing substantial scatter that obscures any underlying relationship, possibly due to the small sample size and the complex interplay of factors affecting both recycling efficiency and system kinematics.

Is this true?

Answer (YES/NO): NO